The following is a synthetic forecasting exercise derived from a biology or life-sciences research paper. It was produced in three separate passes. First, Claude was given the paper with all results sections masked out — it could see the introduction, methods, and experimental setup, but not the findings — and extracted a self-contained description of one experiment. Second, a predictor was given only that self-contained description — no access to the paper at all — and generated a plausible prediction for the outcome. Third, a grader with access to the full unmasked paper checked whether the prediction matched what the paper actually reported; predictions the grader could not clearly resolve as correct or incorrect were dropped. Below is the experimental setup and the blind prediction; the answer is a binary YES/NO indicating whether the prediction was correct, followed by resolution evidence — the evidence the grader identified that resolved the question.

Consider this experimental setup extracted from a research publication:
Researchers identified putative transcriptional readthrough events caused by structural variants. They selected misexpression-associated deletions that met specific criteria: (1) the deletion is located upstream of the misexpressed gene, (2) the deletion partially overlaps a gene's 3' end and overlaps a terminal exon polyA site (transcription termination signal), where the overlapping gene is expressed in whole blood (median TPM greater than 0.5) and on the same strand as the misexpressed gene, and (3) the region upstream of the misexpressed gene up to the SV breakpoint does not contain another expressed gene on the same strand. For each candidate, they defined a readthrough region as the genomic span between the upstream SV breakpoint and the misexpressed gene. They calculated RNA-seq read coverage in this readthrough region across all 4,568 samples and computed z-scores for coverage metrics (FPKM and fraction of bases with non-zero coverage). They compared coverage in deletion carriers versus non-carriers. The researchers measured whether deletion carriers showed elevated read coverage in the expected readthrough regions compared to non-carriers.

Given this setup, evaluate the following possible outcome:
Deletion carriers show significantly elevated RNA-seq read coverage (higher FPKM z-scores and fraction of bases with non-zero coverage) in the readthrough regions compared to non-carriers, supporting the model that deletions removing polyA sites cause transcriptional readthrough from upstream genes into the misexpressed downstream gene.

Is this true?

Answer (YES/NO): YES